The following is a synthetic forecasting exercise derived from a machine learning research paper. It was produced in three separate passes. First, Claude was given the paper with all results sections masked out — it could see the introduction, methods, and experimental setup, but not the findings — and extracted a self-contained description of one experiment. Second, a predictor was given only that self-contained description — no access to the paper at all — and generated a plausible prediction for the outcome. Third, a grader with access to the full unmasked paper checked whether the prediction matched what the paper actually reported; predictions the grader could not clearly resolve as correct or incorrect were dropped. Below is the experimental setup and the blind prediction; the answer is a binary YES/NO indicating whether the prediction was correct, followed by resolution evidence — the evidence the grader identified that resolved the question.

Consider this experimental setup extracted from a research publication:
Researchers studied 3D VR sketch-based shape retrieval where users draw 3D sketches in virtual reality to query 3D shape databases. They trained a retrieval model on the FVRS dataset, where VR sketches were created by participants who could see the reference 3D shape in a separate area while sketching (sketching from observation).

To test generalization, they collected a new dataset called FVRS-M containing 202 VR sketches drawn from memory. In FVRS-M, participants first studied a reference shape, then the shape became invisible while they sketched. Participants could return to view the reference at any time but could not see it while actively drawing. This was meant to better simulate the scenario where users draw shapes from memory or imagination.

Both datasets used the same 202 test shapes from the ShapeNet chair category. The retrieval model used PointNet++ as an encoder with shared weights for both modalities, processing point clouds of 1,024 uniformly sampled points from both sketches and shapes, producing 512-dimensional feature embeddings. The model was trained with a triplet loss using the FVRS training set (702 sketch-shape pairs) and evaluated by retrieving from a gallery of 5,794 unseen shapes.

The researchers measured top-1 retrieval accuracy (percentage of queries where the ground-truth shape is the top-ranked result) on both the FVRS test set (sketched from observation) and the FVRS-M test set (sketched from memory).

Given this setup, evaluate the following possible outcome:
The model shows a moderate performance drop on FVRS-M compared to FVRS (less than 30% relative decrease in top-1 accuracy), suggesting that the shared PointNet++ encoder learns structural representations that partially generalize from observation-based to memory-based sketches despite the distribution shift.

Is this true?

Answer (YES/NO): NO